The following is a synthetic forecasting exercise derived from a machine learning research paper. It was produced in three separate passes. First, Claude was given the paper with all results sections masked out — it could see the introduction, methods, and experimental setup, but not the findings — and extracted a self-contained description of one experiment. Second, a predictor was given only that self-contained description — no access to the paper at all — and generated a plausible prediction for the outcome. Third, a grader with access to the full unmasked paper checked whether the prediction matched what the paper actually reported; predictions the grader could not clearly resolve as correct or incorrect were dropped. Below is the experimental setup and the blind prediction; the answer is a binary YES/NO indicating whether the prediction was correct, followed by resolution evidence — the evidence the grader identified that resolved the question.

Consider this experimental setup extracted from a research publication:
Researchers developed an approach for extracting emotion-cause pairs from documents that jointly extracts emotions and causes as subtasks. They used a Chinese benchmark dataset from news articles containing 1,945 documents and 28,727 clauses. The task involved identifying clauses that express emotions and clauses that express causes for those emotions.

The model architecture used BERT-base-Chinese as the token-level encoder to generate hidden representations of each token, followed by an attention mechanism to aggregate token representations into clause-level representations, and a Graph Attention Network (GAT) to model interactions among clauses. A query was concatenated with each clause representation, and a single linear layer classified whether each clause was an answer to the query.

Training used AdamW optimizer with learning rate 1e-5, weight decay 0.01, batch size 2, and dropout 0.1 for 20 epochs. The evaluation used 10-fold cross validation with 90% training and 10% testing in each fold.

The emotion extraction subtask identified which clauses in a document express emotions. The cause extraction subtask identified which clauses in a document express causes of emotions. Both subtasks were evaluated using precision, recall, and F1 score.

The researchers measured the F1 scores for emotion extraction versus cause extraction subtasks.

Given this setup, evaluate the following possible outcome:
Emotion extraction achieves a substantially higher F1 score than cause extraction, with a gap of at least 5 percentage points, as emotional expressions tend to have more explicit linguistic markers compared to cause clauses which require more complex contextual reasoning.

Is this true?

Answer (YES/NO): YES